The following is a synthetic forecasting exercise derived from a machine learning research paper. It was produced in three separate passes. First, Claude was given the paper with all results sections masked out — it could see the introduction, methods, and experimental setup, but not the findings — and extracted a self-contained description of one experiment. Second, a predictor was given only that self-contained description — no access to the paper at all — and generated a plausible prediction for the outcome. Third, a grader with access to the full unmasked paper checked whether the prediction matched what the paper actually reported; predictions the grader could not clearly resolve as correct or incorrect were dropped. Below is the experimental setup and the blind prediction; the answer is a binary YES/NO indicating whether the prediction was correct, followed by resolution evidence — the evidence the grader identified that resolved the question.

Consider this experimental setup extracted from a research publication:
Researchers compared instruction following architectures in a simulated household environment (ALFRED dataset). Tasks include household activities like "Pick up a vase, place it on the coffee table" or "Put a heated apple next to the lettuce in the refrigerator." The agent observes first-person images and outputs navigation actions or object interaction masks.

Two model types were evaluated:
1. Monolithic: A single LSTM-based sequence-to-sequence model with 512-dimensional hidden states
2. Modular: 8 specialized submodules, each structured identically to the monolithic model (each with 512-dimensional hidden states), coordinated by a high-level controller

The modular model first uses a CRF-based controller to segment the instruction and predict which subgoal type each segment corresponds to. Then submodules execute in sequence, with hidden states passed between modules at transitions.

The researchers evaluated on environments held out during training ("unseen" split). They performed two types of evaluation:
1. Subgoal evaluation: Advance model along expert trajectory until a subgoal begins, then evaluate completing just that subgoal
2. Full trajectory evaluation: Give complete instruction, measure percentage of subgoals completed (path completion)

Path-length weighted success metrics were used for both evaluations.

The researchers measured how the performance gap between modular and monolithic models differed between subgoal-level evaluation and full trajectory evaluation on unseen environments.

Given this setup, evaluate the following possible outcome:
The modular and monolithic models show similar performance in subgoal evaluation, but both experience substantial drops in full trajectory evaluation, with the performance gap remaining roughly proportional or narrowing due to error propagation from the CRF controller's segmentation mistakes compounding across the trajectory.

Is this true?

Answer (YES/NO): NO